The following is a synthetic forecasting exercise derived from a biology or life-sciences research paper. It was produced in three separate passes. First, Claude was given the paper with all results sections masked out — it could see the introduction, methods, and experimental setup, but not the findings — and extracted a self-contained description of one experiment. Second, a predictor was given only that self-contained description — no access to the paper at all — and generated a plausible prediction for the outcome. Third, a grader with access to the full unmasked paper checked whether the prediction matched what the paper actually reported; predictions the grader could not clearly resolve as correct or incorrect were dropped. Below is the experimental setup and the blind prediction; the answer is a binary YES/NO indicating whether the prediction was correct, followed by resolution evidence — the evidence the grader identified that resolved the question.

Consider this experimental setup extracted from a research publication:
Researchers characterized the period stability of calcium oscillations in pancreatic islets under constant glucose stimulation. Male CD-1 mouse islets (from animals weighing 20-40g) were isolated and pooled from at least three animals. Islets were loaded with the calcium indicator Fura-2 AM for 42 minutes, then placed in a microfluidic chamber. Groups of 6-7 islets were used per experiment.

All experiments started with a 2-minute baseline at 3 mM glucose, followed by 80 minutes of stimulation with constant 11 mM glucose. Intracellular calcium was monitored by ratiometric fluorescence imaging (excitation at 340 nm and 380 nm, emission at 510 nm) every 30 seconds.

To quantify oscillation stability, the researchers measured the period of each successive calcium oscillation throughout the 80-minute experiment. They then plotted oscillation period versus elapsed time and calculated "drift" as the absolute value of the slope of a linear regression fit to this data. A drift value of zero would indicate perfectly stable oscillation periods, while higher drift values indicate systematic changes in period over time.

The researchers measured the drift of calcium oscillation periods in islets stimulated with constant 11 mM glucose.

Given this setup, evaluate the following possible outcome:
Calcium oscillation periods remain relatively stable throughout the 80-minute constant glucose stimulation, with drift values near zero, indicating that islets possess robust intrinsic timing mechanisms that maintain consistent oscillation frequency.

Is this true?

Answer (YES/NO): NO